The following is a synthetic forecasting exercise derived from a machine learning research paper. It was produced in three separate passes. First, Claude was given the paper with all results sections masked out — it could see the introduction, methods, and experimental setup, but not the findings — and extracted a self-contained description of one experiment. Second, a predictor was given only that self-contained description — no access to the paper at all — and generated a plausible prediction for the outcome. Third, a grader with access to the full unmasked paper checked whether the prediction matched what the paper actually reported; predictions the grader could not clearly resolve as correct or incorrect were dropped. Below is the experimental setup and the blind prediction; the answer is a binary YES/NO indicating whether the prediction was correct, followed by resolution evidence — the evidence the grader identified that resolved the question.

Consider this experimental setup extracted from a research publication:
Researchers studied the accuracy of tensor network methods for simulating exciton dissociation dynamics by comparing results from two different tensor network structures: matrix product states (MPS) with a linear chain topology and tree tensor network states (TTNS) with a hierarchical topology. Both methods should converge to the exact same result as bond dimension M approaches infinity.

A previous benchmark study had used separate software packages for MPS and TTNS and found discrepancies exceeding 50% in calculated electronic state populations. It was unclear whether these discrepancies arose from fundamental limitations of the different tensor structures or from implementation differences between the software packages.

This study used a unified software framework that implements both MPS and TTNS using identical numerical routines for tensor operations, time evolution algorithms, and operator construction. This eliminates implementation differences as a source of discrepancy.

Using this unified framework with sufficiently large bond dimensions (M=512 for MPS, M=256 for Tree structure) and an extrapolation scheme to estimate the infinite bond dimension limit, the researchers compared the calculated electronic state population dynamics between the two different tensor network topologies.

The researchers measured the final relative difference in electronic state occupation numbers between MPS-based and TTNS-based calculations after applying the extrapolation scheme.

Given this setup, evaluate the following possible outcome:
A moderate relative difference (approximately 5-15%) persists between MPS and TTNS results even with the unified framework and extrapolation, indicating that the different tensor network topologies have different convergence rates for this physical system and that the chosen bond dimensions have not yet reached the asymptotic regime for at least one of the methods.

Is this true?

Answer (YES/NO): NO